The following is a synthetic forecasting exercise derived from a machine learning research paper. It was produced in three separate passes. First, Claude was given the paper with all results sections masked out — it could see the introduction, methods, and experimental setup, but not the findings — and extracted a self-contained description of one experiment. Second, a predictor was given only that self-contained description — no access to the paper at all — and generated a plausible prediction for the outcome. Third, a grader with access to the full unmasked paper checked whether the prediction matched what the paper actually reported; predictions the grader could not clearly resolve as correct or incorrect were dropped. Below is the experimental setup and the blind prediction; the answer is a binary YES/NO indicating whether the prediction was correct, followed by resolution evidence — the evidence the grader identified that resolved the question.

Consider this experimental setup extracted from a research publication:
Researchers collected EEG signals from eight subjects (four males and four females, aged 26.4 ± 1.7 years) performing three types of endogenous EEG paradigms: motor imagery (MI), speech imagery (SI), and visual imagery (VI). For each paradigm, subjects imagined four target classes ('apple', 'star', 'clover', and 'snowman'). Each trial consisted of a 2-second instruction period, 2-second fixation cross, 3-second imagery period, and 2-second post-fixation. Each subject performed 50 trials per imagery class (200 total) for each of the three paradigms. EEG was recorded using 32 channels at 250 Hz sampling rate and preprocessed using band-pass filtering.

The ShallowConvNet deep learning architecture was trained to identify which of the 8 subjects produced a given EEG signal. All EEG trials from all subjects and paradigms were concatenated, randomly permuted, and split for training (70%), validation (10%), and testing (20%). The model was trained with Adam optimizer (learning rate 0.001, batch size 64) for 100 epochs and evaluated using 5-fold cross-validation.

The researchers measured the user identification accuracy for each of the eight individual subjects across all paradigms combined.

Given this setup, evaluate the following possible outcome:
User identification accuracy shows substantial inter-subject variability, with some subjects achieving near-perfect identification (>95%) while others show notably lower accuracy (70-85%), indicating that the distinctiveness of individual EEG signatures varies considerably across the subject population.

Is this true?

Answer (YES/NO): NO